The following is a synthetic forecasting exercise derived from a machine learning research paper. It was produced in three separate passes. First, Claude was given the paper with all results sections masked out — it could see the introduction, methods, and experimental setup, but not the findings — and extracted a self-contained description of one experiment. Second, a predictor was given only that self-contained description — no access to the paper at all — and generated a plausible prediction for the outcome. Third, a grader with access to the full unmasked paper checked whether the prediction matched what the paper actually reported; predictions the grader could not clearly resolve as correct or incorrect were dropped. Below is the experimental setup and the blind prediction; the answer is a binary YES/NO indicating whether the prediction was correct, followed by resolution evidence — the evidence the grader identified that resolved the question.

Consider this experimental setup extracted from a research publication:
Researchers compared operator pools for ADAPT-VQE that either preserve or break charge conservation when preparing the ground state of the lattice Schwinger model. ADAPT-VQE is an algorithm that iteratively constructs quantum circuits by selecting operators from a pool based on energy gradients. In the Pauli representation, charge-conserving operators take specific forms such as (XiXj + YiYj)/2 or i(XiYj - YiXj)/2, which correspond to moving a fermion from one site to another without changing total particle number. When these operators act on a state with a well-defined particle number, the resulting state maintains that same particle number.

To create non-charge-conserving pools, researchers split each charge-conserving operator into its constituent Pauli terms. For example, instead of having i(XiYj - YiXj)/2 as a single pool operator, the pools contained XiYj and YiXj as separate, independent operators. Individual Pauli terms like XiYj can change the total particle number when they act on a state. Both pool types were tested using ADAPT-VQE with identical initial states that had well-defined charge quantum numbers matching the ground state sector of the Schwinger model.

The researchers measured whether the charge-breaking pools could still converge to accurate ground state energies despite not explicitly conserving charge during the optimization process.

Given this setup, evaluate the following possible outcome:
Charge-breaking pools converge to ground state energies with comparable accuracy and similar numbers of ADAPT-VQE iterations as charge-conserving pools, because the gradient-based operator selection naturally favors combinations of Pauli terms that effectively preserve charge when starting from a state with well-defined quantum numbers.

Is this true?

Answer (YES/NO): NO